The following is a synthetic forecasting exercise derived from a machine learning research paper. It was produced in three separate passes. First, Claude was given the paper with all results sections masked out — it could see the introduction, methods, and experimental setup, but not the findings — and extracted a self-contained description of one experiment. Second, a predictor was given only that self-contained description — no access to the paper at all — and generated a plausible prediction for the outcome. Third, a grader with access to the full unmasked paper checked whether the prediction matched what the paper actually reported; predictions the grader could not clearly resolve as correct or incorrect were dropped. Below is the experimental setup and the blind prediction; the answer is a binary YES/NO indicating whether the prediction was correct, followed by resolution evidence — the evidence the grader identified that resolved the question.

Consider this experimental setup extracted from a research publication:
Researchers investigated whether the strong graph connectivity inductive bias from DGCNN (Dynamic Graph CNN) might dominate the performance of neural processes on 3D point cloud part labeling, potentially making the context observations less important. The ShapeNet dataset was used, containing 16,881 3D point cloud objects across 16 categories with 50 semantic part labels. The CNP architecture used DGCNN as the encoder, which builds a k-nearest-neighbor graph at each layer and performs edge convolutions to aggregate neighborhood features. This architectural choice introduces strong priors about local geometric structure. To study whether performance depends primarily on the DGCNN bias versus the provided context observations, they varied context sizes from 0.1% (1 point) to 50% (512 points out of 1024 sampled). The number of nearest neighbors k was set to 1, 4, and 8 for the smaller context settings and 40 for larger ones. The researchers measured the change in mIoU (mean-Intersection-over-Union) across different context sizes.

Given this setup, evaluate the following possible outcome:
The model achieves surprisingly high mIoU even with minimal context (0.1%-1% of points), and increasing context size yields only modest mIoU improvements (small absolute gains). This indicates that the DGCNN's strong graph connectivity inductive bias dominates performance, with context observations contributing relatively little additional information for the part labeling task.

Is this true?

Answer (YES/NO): NO